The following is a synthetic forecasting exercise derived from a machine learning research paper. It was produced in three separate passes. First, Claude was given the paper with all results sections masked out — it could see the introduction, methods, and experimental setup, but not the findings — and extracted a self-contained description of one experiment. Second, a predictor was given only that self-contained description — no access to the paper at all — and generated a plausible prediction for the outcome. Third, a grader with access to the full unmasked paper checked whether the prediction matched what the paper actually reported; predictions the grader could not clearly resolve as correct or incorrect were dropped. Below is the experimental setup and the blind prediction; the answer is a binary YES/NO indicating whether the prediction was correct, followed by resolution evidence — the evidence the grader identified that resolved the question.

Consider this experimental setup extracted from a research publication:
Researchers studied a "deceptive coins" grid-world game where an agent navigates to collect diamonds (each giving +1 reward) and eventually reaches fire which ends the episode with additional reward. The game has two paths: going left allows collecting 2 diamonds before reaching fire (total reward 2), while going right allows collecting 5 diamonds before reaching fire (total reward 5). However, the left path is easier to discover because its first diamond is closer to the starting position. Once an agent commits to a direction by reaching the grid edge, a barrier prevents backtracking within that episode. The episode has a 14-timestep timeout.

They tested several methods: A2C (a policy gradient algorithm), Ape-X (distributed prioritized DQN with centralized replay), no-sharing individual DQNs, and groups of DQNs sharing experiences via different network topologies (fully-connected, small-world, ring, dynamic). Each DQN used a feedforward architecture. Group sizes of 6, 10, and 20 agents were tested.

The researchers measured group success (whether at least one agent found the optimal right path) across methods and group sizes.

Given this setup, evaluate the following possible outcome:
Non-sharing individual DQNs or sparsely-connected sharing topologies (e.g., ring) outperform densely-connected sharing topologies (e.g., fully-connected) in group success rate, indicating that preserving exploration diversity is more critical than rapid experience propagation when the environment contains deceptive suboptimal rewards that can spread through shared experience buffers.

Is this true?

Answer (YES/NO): YES